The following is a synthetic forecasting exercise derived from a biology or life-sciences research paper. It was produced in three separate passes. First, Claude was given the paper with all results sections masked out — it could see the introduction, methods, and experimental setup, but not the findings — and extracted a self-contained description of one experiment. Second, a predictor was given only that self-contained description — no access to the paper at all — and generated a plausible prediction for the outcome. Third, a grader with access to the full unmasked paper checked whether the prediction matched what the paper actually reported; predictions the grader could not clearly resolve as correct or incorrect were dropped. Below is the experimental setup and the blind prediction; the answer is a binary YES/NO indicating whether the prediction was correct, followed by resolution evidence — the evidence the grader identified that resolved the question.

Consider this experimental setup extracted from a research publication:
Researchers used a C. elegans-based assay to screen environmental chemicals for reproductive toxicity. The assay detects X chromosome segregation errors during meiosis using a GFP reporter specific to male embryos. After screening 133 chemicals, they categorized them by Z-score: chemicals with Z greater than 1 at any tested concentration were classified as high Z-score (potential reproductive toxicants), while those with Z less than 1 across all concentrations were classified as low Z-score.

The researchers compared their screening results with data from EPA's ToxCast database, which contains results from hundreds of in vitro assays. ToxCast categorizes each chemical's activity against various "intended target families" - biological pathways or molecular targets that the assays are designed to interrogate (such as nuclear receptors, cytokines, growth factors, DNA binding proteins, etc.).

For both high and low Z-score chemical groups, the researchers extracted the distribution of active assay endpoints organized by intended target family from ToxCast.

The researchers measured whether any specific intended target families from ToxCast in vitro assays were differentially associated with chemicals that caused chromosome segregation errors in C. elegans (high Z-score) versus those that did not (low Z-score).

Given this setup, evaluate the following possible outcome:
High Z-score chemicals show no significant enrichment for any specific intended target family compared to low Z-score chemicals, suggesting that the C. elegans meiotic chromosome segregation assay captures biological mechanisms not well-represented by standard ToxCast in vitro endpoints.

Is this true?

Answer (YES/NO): NO